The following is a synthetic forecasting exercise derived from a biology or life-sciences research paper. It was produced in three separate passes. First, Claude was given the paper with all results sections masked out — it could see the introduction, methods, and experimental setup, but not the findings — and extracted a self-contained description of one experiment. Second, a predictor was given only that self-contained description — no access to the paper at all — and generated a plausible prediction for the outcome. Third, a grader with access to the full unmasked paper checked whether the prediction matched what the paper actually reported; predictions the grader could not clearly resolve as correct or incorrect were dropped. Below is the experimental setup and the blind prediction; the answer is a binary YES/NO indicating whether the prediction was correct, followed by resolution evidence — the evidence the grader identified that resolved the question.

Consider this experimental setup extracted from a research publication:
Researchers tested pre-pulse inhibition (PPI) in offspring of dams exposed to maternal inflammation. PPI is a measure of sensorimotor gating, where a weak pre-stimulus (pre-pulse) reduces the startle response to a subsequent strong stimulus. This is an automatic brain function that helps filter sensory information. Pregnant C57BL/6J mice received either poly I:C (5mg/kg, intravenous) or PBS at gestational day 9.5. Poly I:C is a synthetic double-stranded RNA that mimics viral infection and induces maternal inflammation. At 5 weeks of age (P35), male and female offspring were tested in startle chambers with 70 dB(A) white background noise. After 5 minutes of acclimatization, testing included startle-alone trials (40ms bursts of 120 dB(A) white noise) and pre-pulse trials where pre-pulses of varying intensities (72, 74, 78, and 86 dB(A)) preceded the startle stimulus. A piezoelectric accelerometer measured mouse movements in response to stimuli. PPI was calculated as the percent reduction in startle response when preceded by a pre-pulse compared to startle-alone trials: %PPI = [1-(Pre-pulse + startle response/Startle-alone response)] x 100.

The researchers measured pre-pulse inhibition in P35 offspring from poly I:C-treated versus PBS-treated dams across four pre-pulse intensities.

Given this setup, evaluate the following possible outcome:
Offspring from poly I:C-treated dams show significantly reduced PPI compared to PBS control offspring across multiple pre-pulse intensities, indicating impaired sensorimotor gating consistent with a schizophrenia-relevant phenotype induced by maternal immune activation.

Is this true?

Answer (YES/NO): NO